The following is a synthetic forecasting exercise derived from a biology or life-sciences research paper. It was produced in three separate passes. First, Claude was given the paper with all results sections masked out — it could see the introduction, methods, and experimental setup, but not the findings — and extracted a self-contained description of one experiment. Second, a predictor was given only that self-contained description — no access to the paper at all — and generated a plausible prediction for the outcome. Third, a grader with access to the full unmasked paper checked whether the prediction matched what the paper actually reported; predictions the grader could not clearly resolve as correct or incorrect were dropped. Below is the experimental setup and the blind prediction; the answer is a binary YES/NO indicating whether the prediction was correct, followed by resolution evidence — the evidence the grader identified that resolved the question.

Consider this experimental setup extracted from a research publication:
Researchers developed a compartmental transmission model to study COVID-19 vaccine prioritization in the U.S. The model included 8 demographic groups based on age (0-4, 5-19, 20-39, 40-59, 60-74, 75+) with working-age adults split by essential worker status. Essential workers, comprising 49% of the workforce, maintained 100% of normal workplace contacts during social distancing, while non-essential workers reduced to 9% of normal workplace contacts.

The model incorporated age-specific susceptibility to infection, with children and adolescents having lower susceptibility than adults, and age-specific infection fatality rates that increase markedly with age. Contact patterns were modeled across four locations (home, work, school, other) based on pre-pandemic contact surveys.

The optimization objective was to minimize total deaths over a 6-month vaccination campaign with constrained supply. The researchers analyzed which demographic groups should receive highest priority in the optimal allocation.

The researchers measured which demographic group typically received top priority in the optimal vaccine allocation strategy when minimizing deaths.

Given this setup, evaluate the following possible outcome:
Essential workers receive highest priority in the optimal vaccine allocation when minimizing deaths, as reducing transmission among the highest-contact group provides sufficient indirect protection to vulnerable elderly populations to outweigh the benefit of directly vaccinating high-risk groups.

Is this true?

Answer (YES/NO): YES